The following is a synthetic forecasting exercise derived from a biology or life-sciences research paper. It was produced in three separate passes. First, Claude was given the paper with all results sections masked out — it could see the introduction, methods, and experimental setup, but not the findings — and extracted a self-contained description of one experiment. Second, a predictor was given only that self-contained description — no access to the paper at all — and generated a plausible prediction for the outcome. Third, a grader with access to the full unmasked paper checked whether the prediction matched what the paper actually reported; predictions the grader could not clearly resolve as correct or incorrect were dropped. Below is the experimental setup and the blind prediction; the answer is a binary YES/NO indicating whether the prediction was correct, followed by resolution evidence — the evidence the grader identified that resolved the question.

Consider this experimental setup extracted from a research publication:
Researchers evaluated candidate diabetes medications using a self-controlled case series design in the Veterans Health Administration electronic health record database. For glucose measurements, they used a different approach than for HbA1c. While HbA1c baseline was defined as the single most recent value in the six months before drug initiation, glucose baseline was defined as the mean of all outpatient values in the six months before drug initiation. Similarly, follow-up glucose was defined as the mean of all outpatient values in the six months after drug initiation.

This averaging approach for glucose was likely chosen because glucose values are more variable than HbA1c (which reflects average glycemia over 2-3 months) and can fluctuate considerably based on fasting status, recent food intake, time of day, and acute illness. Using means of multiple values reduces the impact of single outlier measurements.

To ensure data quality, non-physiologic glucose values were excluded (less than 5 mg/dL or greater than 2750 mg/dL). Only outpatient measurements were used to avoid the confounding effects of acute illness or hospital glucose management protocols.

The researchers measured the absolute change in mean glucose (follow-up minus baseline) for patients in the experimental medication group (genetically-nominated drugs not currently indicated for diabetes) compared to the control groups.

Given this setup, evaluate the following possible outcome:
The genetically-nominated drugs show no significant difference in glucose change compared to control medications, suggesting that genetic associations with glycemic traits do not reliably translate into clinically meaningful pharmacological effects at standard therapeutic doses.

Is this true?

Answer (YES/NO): NO